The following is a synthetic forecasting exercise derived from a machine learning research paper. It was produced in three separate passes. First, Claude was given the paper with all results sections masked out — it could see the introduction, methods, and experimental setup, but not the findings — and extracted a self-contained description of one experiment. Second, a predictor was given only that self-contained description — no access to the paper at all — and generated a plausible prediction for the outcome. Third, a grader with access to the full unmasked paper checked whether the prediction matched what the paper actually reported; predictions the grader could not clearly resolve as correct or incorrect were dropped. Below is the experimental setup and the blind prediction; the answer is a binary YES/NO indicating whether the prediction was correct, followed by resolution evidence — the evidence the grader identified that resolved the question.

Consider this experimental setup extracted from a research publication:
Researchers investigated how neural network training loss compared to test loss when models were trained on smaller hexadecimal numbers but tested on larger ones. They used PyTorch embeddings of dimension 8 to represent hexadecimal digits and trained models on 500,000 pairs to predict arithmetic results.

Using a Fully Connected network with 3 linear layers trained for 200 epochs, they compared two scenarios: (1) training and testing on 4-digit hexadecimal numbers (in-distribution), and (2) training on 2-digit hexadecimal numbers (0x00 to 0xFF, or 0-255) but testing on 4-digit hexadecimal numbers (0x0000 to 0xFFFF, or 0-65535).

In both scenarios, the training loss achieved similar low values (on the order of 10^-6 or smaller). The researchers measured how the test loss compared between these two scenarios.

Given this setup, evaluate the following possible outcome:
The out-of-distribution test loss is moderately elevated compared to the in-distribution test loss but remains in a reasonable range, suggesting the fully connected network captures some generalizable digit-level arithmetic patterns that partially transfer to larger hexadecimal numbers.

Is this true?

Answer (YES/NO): NO